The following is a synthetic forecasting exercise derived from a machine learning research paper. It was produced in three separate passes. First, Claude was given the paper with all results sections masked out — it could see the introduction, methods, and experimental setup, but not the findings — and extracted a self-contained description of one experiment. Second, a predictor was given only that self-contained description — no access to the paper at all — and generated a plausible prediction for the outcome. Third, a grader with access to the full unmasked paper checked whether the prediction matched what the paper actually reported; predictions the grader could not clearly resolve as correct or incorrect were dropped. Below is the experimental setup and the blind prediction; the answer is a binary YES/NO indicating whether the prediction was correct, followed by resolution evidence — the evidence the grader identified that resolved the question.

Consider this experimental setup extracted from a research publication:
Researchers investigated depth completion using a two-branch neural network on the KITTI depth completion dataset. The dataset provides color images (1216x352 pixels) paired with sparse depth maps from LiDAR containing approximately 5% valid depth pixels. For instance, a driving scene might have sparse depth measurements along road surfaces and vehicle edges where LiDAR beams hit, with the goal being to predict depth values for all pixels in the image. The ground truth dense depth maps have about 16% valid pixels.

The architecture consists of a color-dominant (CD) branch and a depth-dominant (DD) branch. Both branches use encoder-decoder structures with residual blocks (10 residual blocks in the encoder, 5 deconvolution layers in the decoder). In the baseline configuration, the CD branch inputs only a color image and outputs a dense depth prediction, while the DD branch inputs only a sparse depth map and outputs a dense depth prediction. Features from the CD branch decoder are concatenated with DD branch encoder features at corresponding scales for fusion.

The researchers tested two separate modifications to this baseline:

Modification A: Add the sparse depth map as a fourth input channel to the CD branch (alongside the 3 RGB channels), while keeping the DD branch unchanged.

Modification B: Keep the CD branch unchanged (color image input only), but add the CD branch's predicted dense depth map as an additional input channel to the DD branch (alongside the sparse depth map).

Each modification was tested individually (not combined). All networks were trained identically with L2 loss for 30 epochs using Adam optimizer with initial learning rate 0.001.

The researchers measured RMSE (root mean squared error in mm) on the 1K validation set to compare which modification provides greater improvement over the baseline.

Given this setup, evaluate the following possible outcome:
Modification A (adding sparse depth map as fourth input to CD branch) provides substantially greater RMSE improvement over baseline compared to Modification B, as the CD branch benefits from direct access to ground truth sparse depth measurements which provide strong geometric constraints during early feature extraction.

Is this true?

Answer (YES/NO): NO